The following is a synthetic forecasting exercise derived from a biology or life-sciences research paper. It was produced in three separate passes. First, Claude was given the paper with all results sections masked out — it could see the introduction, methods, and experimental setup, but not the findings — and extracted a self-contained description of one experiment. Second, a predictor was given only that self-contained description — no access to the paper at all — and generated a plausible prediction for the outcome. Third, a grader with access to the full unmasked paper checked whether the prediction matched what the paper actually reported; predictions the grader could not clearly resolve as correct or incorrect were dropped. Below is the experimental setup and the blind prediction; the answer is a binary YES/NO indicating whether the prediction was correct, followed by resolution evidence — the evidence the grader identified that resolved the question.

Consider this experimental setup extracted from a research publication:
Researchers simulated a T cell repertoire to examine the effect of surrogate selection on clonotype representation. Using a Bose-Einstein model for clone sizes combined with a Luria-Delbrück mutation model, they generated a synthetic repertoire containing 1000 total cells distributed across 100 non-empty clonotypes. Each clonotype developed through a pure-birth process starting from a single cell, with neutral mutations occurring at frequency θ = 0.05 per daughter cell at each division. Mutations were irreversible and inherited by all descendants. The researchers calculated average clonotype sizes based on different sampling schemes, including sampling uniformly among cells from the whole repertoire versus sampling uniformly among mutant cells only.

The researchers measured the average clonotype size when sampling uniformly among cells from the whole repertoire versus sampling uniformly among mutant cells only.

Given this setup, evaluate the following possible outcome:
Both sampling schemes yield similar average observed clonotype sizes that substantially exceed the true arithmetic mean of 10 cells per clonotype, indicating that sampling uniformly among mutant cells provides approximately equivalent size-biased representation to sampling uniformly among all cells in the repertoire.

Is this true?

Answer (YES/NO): NO